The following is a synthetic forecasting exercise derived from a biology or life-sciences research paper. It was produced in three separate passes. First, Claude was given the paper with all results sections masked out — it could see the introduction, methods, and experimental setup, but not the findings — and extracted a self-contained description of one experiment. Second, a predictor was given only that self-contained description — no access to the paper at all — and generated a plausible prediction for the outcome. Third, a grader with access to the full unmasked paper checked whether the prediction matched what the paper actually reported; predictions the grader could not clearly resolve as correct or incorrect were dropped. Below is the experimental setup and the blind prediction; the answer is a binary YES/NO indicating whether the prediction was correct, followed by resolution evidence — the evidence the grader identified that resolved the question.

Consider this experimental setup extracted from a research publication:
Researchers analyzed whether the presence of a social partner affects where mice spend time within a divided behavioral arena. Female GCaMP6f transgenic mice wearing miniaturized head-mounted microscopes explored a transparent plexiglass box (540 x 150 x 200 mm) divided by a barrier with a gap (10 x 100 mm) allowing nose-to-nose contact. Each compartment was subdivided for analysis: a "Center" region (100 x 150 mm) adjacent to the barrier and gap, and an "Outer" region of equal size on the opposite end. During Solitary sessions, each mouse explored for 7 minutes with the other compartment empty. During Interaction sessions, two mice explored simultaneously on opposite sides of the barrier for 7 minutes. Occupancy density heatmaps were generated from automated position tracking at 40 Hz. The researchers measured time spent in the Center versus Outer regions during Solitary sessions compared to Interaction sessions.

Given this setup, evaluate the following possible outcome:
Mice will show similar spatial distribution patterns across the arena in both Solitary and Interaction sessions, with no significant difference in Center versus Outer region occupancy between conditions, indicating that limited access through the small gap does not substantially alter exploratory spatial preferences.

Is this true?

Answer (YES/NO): NO